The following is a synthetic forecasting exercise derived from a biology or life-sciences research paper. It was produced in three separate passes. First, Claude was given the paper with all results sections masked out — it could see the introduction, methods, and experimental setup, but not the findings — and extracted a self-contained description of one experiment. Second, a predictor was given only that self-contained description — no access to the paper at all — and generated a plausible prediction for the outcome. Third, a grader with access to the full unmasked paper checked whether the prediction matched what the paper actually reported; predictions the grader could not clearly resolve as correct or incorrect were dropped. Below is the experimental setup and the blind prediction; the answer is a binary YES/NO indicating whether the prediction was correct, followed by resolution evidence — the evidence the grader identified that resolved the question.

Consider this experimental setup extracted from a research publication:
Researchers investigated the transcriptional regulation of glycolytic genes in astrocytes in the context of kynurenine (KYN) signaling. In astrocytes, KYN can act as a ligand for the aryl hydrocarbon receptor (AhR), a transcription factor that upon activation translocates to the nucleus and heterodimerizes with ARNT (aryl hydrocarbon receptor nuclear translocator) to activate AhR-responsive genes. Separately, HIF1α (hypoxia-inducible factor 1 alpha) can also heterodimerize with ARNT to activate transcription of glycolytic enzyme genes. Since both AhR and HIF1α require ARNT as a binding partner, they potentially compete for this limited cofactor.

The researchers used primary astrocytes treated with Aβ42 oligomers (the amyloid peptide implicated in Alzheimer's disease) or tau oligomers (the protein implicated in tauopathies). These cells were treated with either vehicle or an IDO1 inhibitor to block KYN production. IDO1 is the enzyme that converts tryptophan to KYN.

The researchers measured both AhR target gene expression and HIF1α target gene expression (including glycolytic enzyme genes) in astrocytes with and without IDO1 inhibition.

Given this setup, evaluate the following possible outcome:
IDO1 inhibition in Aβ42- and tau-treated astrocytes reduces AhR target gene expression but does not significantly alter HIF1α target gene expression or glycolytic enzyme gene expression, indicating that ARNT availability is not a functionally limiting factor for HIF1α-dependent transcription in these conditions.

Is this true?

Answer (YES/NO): NO